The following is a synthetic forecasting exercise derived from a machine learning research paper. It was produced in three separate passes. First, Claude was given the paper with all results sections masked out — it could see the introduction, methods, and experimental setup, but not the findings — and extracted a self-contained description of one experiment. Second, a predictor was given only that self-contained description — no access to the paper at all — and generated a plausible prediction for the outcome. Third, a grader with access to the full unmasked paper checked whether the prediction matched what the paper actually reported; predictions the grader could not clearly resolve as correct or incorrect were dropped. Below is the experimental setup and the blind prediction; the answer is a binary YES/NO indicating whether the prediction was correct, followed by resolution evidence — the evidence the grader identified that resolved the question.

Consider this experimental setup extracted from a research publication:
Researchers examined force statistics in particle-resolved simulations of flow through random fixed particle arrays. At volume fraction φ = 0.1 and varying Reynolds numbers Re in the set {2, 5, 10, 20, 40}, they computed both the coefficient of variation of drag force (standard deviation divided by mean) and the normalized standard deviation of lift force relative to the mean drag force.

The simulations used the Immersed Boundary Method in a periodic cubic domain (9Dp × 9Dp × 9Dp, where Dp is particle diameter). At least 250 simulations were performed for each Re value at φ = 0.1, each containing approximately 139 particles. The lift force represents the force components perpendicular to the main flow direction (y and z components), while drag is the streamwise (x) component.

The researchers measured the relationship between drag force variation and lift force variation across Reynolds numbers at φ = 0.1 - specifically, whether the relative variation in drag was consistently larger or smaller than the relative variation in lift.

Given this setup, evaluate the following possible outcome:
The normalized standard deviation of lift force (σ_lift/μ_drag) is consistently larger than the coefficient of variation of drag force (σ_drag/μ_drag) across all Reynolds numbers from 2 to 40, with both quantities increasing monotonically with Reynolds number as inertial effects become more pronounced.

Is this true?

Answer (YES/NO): NO